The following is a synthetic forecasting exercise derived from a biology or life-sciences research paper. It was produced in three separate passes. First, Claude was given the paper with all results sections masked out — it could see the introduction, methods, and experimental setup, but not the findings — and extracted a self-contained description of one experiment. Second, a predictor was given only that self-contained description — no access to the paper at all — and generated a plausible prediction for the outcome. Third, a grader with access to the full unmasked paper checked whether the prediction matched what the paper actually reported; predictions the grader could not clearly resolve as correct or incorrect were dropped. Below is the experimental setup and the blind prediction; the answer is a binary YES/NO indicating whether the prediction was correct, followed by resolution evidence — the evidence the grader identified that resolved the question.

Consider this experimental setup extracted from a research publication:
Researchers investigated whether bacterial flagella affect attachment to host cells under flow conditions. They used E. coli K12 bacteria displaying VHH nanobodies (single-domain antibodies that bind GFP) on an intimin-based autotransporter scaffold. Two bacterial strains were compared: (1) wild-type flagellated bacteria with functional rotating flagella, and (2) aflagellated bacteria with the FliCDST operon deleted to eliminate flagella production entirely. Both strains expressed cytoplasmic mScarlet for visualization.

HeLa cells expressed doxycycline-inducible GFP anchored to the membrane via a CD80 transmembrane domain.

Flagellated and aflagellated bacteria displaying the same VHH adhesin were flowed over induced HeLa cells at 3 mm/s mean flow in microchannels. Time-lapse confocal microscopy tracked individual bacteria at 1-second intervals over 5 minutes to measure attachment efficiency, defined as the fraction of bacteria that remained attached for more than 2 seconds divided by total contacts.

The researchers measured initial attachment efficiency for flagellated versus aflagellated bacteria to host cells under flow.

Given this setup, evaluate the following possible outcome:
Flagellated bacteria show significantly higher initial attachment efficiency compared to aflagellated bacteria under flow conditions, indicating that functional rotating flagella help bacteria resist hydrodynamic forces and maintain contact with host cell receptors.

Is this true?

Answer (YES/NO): NO